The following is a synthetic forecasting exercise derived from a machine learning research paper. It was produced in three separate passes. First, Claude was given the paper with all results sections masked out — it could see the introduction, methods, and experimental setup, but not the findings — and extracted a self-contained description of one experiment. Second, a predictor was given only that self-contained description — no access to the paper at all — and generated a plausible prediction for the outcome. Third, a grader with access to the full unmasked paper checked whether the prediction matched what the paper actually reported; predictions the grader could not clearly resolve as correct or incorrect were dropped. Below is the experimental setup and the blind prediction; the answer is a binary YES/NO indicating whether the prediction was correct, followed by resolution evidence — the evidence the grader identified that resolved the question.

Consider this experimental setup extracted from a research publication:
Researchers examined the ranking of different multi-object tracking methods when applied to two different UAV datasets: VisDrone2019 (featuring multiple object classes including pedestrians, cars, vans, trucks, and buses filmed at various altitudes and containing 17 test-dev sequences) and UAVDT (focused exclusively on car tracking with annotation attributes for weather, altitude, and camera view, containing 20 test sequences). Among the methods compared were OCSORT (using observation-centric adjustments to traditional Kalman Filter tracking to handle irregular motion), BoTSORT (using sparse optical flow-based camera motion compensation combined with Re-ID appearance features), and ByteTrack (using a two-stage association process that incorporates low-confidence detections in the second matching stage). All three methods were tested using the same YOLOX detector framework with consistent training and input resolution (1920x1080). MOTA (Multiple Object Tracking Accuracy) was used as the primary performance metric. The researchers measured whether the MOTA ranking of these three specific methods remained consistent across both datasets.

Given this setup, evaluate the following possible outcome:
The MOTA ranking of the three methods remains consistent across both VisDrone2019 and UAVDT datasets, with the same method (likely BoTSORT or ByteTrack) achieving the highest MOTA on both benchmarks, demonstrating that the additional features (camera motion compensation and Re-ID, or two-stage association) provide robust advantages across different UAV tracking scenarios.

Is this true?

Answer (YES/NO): NO